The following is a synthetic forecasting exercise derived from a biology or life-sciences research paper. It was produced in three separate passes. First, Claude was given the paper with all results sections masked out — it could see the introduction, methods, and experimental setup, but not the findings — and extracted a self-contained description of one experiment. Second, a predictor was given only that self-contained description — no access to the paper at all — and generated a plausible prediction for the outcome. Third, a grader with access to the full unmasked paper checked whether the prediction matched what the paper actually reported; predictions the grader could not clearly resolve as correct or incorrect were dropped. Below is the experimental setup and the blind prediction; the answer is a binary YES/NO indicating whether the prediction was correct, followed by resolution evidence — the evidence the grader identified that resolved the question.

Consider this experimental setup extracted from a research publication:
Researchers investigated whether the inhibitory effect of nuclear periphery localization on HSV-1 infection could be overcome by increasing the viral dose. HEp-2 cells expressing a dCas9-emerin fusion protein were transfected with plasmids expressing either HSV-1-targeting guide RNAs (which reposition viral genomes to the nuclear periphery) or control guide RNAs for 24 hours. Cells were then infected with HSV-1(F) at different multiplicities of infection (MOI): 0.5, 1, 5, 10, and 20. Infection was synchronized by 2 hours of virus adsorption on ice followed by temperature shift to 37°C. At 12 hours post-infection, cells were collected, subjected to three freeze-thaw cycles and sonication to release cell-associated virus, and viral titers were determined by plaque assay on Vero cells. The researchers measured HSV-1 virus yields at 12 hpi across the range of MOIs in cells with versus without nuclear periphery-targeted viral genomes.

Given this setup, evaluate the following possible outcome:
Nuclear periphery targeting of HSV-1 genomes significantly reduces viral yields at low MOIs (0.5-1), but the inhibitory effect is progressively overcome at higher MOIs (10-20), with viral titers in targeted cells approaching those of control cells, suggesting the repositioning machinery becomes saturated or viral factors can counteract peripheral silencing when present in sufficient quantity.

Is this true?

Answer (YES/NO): NO